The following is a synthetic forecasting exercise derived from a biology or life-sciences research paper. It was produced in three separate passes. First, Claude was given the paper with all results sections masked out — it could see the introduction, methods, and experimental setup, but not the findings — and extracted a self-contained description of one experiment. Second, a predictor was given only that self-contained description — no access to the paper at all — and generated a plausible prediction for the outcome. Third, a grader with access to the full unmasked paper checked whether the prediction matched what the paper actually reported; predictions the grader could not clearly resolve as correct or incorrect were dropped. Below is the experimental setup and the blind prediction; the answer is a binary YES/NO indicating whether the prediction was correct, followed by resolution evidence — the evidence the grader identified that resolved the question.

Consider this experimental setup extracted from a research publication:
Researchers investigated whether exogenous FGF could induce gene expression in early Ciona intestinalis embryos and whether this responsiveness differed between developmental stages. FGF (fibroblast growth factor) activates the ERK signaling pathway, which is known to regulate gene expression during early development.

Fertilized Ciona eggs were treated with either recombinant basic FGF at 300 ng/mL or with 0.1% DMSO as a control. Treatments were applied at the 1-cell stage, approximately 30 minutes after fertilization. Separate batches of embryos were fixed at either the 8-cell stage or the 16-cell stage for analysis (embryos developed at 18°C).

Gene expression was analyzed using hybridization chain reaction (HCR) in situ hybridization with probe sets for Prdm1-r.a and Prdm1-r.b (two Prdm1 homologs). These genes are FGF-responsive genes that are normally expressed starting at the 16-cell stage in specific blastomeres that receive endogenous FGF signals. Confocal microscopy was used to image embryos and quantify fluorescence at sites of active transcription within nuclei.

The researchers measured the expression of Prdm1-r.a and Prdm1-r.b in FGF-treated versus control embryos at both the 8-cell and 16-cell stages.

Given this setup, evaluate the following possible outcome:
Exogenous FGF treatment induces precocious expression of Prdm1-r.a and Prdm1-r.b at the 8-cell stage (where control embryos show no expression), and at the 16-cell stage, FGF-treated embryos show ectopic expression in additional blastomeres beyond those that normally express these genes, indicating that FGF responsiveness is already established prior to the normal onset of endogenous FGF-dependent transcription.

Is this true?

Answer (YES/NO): NO